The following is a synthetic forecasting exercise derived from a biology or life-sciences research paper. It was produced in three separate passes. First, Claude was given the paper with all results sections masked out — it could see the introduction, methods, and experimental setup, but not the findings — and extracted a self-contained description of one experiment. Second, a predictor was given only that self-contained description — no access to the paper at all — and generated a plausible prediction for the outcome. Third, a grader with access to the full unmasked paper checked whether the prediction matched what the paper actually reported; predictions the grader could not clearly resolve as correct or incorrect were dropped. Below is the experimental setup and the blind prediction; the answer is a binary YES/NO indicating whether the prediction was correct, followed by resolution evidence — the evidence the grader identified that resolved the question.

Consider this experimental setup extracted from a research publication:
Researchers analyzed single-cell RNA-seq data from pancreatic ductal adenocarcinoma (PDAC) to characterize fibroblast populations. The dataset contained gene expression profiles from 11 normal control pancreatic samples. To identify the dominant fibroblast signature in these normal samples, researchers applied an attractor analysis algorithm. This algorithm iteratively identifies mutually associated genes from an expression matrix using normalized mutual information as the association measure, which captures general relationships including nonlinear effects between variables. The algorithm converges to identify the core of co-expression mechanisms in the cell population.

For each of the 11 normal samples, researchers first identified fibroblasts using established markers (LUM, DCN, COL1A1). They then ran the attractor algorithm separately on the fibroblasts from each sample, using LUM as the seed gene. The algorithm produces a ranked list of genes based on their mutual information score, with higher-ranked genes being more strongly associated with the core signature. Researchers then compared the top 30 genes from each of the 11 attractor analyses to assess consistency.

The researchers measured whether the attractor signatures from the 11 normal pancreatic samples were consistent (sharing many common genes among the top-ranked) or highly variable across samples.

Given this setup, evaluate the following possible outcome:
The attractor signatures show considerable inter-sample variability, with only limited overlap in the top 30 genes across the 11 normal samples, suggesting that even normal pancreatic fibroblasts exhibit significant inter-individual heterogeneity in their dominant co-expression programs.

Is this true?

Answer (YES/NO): NO